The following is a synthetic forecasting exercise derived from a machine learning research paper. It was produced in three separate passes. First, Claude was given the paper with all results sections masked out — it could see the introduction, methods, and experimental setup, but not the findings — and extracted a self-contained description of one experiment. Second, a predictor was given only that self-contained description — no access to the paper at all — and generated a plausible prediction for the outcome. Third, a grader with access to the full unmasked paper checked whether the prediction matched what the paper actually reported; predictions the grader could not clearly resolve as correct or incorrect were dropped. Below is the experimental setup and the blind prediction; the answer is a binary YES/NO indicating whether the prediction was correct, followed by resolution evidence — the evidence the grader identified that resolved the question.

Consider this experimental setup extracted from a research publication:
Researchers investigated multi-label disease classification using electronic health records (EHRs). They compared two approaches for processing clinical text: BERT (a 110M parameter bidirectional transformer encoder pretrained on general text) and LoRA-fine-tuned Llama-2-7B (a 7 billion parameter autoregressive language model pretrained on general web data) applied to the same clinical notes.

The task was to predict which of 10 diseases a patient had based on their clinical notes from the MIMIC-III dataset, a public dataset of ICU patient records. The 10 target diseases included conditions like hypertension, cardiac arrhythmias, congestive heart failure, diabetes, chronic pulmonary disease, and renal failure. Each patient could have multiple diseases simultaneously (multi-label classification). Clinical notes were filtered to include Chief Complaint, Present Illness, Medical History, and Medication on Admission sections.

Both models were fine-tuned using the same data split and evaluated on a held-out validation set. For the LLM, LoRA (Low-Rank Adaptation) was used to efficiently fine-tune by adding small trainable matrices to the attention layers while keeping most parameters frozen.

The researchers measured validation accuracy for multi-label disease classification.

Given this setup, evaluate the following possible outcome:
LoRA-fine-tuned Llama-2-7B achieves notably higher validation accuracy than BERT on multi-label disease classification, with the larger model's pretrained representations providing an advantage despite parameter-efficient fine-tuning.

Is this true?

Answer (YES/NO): YES